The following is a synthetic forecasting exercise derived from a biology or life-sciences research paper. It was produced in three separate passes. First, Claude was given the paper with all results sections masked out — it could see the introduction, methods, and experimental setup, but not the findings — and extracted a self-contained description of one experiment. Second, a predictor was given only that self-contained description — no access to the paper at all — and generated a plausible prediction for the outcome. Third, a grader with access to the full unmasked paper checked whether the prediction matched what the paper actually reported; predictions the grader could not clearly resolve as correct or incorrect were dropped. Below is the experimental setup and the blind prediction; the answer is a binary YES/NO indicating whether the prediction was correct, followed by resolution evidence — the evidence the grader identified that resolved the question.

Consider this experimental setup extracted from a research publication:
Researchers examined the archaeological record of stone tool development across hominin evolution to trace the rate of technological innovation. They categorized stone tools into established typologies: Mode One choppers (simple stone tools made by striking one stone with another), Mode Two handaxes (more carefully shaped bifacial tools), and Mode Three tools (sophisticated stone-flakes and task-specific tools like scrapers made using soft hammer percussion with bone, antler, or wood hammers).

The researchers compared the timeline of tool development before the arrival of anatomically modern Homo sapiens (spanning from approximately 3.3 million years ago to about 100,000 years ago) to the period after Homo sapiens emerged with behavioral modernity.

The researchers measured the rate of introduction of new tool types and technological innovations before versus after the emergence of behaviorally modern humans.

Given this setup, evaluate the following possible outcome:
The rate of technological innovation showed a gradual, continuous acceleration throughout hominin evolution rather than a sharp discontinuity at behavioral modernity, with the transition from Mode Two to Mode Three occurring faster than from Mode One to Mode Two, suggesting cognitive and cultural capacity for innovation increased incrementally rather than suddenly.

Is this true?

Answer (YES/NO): NO